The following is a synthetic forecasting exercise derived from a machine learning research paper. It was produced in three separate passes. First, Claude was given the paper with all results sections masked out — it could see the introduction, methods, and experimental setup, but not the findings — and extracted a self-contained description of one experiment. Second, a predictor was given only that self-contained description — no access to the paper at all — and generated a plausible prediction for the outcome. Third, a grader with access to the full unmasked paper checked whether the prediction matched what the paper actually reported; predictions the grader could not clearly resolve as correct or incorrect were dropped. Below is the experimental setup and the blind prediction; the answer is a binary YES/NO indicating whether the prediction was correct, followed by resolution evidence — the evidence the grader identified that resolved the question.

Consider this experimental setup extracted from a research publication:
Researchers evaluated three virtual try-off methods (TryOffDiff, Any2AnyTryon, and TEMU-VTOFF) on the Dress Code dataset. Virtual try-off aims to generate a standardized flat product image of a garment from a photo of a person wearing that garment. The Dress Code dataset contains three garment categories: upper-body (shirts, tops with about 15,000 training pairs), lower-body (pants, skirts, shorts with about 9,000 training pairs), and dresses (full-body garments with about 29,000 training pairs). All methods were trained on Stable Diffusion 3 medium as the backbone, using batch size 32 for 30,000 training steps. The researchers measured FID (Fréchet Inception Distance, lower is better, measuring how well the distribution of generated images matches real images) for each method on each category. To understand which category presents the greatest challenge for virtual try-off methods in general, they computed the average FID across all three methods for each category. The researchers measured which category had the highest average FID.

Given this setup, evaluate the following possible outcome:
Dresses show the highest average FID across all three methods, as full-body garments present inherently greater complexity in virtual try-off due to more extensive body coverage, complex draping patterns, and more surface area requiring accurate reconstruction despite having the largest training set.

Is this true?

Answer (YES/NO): NO